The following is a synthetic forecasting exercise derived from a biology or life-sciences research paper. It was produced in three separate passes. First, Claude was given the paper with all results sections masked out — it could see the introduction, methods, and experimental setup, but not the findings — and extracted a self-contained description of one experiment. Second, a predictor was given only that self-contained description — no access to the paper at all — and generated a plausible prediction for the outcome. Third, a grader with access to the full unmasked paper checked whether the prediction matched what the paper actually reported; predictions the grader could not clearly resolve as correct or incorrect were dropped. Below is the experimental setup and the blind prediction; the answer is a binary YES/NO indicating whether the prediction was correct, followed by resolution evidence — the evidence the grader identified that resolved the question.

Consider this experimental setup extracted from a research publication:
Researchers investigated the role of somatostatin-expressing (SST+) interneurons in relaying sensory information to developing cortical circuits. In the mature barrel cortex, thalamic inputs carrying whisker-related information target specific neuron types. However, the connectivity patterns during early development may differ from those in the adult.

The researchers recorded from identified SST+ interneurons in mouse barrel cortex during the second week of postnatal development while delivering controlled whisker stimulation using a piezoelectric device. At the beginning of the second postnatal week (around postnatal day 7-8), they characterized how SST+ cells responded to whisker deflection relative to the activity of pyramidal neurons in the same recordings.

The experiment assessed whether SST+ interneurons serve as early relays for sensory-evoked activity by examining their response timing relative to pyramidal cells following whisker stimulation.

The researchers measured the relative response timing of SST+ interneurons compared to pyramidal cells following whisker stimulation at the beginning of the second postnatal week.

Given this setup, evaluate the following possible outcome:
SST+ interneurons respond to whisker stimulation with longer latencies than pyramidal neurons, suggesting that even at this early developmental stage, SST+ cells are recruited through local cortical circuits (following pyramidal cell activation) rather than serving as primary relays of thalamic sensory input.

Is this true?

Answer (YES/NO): NO